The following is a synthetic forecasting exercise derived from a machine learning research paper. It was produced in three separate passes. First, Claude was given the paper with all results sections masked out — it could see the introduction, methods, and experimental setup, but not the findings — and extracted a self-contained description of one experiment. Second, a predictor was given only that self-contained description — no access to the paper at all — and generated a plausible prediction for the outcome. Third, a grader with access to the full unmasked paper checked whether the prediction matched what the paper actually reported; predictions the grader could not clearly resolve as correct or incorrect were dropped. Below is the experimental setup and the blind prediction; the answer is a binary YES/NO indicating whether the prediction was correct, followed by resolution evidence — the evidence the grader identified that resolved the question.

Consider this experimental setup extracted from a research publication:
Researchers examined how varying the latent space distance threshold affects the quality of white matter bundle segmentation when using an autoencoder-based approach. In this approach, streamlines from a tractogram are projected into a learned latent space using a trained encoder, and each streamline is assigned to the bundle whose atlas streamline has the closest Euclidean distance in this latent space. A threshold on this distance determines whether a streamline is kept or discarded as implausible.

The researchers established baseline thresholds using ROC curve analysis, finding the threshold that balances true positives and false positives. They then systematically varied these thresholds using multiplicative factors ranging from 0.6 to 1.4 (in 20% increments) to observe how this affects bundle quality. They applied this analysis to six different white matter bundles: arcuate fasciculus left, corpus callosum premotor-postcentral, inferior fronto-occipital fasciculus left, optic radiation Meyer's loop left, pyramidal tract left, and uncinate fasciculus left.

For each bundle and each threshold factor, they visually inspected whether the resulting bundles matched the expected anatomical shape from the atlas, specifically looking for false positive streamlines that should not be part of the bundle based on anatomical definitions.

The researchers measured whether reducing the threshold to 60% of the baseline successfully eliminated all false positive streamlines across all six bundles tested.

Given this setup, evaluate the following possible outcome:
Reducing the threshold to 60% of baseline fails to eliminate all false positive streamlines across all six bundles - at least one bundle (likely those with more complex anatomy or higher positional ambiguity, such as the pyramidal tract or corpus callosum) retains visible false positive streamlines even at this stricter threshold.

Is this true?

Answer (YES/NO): YES